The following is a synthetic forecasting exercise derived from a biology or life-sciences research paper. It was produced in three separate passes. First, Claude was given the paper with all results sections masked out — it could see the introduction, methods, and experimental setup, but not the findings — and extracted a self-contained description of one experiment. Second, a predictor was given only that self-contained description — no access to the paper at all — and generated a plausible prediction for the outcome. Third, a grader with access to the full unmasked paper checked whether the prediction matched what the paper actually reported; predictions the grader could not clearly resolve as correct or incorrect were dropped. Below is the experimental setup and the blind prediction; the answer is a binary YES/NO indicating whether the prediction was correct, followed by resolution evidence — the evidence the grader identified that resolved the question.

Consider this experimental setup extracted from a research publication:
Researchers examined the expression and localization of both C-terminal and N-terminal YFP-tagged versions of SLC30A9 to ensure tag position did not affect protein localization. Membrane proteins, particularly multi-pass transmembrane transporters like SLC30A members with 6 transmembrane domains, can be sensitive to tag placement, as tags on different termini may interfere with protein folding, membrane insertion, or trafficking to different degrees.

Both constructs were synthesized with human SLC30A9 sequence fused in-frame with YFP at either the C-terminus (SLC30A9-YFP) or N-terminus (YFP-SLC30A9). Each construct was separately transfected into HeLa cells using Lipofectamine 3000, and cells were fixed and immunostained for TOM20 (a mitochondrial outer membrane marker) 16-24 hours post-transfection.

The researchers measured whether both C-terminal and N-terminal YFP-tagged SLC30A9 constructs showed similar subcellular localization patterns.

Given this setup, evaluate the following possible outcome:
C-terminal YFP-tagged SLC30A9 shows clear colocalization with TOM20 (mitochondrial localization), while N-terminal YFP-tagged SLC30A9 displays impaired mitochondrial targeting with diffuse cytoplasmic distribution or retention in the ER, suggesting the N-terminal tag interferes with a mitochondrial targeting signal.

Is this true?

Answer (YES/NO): NO